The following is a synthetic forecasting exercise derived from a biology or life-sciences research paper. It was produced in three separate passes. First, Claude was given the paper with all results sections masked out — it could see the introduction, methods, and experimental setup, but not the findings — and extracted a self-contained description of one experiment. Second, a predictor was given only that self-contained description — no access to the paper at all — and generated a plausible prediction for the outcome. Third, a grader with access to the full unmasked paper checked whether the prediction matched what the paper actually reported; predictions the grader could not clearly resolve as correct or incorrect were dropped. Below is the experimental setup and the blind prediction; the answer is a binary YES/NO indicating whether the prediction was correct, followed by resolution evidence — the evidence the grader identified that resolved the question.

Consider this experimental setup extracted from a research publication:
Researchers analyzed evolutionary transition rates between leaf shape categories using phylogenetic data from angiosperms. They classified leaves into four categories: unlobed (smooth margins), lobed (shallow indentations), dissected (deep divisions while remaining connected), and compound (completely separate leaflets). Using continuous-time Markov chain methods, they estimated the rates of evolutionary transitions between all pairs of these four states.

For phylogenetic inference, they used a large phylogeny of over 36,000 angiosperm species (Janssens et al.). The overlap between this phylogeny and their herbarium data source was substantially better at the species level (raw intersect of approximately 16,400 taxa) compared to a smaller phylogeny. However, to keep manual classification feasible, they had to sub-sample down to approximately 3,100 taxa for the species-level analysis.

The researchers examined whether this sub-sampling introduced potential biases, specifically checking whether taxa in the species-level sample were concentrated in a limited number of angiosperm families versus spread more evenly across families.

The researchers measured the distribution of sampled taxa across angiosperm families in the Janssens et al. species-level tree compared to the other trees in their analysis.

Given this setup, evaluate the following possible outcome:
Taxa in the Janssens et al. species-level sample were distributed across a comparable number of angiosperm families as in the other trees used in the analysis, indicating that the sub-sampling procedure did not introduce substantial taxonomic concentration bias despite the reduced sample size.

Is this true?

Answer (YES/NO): NO